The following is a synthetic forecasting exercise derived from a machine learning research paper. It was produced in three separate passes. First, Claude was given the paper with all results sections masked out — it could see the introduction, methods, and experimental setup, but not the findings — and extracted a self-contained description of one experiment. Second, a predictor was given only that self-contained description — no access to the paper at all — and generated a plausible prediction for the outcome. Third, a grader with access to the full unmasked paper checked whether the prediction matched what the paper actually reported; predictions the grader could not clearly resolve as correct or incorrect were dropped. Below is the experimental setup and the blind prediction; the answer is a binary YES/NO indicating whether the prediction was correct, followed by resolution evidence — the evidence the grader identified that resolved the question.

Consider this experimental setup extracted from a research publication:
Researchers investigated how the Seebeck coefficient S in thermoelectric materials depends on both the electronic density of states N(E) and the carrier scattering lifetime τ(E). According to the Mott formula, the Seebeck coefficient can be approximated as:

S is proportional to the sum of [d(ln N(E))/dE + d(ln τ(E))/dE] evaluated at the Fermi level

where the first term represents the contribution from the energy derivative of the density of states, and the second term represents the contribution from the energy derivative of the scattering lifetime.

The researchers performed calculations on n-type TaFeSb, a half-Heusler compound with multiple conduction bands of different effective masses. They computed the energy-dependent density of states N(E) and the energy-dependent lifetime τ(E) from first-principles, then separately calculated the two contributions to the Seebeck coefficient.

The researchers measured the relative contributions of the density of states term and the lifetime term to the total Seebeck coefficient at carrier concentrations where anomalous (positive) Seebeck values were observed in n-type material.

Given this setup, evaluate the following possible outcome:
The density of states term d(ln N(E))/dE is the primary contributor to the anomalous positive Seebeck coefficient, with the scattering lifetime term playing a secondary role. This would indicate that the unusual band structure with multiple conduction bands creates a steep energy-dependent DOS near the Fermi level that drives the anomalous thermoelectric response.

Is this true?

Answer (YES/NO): NO